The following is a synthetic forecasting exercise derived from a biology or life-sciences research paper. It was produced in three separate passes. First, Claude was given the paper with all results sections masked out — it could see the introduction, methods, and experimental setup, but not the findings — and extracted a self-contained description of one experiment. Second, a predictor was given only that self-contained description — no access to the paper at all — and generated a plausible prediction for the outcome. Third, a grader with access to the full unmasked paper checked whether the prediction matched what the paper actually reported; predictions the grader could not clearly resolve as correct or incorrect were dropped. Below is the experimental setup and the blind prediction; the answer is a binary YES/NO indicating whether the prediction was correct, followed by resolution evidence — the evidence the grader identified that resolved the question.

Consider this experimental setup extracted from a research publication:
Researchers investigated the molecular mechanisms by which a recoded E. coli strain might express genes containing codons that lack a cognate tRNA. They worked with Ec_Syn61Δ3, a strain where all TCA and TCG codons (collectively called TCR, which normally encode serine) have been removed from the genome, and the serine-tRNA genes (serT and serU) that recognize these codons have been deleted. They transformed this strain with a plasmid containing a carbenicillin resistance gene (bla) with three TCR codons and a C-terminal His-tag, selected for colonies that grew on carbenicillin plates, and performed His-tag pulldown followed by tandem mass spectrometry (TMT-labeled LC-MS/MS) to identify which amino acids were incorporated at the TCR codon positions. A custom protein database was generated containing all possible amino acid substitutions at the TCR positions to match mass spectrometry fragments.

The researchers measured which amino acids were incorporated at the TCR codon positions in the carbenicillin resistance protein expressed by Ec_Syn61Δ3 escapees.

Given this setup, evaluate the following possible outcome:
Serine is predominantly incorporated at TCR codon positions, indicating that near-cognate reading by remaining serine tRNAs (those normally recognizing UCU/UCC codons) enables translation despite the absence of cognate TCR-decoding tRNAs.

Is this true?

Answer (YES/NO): NO